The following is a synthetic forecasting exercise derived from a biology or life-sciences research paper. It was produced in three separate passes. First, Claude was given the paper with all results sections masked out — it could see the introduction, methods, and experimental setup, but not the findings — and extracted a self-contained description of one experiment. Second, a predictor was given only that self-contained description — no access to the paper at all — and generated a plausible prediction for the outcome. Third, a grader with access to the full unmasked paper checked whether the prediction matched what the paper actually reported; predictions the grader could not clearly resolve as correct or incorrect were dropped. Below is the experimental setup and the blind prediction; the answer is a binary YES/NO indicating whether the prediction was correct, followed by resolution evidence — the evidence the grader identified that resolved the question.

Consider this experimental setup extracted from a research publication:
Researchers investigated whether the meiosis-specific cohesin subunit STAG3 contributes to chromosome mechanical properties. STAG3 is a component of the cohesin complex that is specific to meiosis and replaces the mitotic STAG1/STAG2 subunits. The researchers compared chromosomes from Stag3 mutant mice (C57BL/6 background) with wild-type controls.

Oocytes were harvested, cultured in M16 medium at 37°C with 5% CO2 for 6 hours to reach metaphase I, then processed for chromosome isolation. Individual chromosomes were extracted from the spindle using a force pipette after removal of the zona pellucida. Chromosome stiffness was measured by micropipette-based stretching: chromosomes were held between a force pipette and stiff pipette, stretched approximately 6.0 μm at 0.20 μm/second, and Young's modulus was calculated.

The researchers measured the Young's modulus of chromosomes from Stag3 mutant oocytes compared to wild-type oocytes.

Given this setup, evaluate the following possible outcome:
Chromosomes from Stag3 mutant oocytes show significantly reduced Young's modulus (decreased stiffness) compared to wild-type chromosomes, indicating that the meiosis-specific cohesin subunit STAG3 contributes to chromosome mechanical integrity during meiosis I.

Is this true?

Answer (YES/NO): NO